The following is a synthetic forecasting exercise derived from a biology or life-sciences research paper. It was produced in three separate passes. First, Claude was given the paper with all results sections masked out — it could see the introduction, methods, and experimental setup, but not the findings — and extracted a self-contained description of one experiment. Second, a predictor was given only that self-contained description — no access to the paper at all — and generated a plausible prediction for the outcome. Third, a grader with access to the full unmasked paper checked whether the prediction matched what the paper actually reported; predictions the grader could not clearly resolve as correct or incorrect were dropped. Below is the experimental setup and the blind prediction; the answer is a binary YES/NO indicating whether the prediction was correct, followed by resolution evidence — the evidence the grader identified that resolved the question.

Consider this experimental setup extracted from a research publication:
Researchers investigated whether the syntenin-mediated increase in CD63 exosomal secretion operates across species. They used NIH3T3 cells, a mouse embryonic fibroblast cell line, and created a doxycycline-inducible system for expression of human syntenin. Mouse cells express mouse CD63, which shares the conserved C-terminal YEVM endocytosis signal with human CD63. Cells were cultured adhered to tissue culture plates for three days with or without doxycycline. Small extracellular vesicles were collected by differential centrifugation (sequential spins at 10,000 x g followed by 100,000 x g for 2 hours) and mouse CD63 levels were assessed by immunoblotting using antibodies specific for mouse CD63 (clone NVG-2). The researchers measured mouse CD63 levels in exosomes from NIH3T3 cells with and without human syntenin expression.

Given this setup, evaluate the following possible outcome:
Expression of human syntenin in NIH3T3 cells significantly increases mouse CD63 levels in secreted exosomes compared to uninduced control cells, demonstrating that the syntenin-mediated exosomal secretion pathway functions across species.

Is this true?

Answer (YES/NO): YES